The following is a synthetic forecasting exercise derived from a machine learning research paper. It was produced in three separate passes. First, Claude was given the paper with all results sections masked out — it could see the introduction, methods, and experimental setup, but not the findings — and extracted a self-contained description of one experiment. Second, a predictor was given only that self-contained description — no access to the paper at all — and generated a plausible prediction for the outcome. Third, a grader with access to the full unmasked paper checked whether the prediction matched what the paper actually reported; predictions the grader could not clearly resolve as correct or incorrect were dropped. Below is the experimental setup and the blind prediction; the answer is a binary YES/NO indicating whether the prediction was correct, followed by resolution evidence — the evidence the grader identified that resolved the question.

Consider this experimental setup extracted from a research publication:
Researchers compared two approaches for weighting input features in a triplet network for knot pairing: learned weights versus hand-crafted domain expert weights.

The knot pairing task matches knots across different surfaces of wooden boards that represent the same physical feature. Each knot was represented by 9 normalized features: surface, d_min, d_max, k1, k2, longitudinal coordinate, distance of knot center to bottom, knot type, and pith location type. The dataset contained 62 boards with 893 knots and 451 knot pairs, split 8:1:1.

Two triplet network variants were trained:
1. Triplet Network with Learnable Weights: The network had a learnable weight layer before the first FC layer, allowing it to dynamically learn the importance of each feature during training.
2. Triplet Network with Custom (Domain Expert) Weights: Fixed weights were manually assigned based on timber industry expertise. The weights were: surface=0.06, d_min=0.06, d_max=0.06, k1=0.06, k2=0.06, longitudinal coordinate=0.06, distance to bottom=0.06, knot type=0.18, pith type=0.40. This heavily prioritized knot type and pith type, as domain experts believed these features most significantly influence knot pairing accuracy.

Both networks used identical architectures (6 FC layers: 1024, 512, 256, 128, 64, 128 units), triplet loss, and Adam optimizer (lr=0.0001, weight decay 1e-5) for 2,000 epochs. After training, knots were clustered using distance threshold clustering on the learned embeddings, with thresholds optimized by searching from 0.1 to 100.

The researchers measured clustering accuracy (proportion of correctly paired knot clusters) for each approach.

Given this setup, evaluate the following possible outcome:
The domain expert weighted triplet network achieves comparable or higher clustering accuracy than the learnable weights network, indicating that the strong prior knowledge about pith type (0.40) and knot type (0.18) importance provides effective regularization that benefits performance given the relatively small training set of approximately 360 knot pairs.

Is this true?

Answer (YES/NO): NO